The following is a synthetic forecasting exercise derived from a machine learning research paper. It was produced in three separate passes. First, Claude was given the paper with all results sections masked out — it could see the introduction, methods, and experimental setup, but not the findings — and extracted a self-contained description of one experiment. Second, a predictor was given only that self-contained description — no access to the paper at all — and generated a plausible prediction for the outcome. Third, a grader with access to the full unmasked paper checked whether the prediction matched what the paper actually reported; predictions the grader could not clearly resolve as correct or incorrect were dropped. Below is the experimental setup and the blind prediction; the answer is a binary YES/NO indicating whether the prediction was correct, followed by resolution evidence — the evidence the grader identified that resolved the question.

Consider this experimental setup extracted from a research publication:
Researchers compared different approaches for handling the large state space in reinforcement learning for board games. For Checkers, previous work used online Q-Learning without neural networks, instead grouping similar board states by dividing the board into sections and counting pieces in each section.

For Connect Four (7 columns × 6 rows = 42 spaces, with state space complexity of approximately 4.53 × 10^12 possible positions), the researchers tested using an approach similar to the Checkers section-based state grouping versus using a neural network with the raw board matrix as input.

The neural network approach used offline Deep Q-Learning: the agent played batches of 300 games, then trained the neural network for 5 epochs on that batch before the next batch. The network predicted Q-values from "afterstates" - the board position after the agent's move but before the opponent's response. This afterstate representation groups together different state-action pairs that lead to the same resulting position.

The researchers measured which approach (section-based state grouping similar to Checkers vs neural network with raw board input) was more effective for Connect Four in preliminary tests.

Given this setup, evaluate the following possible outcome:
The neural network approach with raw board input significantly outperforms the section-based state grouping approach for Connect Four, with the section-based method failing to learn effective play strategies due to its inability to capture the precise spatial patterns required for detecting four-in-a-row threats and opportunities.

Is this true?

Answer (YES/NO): NO